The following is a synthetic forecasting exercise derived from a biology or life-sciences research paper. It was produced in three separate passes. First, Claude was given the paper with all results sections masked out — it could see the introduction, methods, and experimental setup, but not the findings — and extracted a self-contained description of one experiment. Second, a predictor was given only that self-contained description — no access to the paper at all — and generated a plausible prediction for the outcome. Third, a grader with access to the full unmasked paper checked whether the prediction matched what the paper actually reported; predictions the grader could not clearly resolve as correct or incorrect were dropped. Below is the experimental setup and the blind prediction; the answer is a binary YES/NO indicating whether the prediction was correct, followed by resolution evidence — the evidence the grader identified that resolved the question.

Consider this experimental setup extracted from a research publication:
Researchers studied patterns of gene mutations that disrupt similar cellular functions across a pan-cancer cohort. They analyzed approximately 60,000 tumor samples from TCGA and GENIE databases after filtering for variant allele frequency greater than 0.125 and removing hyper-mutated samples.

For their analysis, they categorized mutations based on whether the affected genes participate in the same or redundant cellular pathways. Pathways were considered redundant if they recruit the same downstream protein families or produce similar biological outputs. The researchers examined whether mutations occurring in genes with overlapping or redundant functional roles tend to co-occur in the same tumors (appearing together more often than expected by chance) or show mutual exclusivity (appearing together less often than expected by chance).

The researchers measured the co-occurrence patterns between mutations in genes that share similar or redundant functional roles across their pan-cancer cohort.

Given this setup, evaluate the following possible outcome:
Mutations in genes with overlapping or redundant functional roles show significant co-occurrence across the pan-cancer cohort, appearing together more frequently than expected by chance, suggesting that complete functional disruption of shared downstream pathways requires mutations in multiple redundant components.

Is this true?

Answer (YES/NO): NO